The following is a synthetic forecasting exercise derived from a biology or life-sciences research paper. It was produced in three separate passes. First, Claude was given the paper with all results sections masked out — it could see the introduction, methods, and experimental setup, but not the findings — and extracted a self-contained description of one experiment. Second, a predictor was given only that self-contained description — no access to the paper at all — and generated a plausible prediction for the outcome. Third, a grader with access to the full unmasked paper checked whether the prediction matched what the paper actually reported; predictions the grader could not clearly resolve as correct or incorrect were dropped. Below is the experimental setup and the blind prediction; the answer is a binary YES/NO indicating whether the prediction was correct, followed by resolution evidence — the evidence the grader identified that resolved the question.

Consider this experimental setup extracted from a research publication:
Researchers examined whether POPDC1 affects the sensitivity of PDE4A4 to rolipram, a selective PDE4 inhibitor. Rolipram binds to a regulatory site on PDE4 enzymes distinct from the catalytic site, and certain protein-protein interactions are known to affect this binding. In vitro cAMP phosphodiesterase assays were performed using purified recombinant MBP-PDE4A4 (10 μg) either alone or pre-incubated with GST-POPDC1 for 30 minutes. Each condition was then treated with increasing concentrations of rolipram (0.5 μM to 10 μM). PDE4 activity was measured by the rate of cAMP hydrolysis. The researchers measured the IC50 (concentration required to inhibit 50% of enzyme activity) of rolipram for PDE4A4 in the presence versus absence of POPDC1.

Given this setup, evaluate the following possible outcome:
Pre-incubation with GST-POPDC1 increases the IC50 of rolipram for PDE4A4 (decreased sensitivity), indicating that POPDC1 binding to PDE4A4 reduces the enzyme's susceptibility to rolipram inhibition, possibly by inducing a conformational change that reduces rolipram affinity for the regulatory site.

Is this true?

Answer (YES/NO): NO